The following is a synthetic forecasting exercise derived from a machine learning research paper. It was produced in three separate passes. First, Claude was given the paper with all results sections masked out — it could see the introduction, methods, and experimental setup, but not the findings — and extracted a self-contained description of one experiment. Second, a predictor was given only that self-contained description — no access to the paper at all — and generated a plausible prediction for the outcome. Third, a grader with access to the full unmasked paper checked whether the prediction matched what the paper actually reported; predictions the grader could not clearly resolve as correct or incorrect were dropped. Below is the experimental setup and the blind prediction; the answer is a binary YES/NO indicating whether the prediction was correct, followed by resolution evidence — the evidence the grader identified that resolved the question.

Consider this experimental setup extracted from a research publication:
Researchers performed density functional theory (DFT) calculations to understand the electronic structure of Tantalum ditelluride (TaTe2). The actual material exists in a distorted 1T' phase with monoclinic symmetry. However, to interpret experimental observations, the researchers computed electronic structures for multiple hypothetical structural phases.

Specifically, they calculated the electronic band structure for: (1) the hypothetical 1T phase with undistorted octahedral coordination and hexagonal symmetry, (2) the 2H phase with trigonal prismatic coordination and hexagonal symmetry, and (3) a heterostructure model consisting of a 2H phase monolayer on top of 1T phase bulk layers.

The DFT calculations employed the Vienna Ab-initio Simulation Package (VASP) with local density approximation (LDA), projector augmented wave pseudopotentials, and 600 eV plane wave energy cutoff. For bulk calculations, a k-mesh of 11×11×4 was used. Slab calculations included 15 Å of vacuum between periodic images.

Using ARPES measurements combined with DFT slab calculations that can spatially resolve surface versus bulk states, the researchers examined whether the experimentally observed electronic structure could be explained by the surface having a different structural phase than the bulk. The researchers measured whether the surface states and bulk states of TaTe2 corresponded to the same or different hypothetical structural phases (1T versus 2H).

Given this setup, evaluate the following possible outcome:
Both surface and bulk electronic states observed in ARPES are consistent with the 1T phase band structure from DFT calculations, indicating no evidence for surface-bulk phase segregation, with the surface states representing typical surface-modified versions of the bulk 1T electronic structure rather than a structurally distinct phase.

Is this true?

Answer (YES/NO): NO